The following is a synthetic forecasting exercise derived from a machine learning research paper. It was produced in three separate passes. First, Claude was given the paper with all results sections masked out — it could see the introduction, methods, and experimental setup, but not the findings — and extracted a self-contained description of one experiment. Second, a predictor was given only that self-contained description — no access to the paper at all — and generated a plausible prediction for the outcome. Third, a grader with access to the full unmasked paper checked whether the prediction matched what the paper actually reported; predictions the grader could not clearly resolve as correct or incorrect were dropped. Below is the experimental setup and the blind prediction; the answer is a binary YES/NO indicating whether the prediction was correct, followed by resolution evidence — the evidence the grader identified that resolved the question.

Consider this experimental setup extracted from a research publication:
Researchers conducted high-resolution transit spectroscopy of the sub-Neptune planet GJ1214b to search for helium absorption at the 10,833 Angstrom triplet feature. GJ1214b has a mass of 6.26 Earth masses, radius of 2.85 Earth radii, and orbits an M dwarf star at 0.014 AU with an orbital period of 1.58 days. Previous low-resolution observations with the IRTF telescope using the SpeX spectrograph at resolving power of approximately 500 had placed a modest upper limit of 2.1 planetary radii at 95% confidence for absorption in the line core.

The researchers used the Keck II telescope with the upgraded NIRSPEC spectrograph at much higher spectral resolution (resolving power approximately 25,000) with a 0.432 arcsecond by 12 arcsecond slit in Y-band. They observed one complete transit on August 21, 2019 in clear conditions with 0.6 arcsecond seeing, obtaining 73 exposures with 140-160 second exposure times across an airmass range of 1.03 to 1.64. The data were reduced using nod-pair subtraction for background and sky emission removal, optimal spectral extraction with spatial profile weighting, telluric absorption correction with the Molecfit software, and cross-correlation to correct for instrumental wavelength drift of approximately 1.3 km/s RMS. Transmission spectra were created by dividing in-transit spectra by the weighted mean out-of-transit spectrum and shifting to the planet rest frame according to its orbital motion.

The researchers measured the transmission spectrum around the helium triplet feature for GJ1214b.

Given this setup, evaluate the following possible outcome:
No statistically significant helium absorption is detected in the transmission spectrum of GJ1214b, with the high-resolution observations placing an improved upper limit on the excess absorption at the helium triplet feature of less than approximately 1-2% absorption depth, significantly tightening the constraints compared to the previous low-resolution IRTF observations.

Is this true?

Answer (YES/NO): YES